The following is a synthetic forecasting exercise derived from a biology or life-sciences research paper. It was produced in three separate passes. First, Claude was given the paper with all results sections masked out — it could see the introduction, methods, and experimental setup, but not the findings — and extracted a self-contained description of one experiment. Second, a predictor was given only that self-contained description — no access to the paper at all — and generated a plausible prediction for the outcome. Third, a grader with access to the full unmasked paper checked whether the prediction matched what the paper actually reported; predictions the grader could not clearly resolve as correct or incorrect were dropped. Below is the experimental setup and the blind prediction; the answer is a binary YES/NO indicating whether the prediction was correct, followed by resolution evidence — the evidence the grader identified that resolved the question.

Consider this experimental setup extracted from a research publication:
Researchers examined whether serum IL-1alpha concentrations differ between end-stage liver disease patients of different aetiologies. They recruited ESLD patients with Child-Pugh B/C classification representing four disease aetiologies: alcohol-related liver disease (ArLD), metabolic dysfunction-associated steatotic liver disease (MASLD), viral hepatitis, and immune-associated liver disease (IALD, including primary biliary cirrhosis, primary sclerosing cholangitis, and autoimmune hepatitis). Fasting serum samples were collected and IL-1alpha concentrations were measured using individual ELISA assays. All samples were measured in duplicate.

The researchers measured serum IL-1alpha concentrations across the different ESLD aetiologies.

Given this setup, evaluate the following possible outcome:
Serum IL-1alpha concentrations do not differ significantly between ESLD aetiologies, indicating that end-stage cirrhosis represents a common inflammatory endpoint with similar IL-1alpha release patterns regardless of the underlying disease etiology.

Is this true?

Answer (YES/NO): NO